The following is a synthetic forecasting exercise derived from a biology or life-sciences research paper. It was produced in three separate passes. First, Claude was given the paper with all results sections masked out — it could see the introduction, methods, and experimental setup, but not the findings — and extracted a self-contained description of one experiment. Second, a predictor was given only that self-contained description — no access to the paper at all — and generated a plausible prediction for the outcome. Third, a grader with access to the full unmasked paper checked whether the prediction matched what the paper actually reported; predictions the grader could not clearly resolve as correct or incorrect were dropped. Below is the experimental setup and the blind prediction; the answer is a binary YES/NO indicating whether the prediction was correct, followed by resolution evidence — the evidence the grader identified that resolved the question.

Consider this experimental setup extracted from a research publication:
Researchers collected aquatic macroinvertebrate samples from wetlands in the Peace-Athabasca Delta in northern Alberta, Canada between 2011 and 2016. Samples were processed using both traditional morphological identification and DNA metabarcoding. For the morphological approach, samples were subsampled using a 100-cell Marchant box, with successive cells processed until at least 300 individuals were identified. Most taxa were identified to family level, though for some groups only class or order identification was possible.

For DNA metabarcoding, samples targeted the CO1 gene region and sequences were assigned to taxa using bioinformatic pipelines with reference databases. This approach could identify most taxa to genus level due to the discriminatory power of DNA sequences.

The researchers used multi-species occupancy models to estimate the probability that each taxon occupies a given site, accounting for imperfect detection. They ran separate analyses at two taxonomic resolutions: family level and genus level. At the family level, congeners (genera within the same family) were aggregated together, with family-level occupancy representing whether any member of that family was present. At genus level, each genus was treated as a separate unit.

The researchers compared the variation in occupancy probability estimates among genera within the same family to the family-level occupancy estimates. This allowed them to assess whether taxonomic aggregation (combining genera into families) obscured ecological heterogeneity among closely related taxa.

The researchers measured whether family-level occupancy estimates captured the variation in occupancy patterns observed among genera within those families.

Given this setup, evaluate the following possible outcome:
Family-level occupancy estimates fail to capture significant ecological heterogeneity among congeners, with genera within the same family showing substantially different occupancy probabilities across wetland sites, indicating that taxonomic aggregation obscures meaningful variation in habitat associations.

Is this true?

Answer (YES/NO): YES